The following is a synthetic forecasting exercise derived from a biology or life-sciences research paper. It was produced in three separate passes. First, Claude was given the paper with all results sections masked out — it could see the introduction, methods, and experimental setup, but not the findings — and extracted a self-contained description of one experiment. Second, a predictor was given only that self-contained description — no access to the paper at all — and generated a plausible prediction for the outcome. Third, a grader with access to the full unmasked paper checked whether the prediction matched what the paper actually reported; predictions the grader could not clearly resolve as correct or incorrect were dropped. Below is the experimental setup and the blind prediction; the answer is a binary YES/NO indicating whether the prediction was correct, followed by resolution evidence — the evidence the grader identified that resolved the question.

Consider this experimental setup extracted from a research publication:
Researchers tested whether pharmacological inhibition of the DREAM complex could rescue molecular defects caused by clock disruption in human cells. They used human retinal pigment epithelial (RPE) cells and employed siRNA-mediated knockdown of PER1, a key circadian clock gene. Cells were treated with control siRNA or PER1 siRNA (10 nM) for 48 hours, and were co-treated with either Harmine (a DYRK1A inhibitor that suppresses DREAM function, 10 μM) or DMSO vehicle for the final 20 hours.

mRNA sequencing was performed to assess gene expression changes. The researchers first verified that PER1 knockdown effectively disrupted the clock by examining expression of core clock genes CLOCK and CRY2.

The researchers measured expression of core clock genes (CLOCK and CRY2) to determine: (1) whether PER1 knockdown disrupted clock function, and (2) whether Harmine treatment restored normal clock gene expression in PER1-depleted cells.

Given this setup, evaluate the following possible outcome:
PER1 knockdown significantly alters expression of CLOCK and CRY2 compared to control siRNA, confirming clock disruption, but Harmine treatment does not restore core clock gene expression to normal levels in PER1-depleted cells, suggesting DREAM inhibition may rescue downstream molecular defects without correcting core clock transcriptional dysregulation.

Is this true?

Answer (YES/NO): YES